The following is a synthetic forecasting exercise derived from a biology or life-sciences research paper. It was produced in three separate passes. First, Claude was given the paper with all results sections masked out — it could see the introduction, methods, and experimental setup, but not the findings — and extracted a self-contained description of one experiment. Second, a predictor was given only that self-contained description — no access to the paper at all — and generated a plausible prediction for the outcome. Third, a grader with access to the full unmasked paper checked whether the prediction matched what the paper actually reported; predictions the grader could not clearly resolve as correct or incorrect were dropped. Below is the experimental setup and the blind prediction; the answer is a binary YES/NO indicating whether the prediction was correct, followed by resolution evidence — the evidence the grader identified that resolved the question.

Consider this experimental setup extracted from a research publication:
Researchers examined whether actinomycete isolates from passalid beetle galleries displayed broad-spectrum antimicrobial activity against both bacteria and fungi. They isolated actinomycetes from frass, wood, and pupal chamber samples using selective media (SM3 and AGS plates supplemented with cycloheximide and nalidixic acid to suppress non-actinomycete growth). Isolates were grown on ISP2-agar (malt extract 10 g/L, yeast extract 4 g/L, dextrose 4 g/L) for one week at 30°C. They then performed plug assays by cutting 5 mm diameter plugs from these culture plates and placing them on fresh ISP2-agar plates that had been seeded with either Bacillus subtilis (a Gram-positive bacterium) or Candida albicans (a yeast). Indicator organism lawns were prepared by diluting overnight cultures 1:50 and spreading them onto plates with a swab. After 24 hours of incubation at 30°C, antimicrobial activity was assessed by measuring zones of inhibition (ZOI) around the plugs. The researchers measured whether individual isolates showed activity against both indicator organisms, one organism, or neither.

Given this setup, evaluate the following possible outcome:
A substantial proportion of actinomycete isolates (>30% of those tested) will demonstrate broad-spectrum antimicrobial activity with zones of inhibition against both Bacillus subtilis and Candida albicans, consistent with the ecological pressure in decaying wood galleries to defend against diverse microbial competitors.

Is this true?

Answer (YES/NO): YES